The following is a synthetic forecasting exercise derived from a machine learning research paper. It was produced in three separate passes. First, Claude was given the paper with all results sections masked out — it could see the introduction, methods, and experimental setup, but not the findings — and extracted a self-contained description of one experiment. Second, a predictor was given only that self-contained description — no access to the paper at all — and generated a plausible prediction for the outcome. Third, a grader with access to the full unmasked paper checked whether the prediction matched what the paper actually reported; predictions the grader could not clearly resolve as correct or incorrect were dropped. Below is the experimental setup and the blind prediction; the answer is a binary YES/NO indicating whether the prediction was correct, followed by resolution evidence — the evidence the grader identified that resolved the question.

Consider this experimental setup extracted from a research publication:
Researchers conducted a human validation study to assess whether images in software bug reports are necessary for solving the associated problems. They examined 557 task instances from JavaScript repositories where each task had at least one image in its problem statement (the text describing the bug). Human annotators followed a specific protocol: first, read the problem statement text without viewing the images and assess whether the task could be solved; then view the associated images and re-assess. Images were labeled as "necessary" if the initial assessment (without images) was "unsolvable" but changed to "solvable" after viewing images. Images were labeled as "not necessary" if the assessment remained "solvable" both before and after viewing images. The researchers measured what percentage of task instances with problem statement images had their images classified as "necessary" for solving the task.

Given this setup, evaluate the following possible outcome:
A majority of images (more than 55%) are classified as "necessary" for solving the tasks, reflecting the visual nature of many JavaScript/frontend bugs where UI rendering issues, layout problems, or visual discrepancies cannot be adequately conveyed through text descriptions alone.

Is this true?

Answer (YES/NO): YES